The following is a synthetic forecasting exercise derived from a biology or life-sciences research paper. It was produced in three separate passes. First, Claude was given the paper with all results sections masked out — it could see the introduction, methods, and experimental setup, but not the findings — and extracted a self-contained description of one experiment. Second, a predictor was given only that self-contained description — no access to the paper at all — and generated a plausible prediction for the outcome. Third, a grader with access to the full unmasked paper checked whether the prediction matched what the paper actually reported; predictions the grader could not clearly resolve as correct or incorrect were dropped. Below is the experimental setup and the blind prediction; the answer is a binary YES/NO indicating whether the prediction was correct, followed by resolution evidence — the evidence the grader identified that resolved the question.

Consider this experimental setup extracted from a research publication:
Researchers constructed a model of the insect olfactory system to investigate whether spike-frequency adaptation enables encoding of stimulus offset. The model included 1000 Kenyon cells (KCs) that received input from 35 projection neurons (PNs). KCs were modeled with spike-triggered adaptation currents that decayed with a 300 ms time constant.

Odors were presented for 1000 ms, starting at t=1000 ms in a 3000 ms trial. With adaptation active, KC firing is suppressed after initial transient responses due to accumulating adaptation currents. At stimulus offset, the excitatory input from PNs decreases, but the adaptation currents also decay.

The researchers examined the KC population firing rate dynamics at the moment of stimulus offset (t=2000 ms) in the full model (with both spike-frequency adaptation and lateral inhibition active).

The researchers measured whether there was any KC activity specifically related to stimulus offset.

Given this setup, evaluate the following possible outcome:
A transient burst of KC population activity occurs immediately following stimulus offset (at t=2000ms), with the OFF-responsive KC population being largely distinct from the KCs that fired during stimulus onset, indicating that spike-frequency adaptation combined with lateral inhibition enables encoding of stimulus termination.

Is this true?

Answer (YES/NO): NO